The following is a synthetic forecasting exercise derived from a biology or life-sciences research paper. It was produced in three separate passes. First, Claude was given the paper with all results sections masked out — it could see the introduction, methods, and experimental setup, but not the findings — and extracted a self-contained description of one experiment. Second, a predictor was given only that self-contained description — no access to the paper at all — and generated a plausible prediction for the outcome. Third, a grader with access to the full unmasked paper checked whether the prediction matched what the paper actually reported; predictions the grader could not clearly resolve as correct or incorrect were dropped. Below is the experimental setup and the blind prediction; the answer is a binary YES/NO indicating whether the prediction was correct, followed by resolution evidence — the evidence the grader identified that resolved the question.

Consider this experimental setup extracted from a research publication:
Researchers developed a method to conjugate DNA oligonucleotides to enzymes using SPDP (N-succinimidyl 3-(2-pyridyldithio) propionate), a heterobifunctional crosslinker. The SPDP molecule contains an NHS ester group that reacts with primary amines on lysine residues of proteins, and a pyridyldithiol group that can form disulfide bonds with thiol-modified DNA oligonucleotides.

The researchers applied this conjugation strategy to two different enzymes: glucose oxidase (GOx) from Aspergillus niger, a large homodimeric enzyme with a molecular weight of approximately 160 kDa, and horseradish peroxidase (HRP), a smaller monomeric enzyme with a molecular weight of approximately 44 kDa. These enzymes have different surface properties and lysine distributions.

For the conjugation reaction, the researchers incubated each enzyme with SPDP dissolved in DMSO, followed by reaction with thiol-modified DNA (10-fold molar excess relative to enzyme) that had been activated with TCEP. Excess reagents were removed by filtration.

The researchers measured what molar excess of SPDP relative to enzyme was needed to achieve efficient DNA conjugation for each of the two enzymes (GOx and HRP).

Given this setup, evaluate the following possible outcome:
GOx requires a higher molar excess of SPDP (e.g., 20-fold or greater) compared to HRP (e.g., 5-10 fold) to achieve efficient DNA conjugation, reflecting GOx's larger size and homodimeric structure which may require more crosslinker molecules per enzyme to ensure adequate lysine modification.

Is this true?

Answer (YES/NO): NO